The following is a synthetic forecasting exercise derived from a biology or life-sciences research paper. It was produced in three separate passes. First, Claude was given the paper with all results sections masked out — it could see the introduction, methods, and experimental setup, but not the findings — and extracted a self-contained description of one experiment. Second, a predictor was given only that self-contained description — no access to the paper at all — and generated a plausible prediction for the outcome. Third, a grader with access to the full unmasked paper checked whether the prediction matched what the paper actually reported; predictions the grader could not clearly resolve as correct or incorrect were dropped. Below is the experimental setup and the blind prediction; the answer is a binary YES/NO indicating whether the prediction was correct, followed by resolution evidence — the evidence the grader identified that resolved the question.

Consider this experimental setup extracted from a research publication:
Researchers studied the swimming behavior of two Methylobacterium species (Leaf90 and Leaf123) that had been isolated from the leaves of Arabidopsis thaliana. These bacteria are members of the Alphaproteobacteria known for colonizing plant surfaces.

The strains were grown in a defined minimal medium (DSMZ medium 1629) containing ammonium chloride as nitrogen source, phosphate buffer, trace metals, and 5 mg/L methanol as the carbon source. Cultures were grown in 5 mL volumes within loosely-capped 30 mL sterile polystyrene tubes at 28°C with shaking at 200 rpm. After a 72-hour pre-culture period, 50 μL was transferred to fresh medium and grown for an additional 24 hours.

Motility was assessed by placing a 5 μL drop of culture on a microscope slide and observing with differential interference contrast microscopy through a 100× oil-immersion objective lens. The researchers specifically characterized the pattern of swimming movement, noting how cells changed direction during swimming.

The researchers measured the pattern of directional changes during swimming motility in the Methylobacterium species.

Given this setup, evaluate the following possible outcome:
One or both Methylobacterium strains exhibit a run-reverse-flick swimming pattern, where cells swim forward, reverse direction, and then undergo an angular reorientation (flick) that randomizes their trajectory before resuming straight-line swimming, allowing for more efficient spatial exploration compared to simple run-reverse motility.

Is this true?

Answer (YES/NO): NO